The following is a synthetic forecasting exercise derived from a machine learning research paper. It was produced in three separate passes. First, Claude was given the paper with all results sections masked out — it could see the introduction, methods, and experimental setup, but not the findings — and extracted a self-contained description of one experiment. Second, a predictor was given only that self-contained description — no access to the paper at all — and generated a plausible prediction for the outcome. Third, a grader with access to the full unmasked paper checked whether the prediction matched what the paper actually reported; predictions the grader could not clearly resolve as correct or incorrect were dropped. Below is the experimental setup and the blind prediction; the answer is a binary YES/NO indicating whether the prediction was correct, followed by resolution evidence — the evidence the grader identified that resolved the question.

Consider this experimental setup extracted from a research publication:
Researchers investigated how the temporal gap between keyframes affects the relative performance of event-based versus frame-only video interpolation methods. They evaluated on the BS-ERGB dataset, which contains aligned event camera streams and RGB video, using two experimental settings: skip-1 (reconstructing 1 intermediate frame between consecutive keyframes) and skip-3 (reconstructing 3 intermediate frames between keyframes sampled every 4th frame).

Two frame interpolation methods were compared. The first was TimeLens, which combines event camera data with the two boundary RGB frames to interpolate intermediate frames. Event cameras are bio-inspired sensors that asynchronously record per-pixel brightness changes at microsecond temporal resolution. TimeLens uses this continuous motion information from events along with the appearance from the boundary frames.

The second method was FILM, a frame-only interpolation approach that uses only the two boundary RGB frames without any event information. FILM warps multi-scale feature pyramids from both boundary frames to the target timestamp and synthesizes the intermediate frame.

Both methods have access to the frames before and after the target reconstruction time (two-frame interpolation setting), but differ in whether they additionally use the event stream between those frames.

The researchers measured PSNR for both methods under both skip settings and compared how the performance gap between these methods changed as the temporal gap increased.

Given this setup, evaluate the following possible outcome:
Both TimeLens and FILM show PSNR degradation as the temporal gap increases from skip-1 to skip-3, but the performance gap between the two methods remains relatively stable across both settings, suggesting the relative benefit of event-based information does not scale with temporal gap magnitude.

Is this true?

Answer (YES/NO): NO